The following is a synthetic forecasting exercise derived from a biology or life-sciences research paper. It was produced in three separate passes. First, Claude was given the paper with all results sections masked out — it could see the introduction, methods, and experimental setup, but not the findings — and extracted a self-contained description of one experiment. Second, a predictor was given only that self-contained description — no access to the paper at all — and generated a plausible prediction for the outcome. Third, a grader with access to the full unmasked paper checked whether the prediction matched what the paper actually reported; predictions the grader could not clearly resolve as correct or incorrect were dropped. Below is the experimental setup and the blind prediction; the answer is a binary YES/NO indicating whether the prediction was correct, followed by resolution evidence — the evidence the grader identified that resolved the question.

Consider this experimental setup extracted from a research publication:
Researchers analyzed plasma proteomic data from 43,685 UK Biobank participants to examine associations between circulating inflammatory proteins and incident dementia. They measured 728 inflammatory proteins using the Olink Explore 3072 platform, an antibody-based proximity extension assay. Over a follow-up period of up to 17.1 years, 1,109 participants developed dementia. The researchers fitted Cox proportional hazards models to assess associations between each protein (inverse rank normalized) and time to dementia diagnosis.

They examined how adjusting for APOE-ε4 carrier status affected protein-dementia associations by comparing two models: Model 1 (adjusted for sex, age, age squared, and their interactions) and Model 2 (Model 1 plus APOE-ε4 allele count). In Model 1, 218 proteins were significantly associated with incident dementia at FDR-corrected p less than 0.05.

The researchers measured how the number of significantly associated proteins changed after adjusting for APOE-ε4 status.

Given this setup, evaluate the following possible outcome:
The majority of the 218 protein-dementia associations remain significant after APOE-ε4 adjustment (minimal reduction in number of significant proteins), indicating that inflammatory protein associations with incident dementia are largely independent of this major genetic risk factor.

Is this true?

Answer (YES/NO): YES